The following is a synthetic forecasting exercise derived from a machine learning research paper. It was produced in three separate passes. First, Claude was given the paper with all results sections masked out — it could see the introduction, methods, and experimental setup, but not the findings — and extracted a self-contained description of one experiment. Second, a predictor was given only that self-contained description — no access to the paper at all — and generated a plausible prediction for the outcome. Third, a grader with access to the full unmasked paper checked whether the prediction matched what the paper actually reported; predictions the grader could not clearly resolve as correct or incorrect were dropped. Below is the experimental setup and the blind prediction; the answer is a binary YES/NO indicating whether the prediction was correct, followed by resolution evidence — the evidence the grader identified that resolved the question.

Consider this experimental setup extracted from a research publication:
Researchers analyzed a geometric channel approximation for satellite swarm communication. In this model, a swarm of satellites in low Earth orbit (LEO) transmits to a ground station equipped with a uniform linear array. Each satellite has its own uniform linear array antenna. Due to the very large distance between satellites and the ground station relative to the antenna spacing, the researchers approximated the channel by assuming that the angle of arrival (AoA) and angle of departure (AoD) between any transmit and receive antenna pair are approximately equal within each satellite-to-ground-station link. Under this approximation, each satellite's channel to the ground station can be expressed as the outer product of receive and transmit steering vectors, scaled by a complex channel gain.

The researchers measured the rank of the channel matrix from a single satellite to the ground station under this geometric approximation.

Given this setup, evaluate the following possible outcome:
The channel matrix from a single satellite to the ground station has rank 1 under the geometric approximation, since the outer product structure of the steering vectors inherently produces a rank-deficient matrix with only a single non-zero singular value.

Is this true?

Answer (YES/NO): YES